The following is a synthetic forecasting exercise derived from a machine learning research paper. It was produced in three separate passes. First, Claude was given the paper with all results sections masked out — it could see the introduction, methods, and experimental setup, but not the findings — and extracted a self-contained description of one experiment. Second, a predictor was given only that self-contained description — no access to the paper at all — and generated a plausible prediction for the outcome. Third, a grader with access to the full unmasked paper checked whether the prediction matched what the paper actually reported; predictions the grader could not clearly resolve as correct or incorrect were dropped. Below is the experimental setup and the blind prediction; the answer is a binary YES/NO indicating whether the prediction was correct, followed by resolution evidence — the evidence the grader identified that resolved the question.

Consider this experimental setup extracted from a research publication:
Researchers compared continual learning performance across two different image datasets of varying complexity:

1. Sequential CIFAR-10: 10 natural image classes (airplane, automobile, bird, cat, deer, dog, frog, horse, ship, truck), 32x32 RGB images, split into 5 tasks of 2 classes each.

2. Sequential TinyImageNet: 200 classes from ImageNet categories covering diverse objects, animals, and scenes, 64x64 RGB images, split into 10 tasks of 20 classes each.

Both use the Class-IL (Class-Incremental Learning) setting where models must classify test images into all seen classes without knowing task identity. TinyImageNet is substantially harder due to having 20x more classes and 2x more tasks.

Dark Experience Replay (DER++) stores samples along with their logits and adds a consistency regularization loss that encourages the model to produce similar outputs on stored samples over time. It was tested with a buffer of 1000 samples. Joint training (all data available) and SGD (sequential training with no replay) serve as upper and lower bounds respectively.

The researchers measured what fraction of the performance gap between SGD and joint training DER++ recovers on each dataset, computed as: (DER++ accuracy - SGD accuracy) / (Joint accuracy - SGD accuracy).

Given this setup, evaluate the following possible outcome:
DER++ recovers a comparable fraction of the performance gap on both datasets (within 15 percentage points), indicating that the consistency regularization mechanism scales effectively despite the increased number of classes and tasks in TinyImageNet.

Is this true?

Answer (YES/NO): NO